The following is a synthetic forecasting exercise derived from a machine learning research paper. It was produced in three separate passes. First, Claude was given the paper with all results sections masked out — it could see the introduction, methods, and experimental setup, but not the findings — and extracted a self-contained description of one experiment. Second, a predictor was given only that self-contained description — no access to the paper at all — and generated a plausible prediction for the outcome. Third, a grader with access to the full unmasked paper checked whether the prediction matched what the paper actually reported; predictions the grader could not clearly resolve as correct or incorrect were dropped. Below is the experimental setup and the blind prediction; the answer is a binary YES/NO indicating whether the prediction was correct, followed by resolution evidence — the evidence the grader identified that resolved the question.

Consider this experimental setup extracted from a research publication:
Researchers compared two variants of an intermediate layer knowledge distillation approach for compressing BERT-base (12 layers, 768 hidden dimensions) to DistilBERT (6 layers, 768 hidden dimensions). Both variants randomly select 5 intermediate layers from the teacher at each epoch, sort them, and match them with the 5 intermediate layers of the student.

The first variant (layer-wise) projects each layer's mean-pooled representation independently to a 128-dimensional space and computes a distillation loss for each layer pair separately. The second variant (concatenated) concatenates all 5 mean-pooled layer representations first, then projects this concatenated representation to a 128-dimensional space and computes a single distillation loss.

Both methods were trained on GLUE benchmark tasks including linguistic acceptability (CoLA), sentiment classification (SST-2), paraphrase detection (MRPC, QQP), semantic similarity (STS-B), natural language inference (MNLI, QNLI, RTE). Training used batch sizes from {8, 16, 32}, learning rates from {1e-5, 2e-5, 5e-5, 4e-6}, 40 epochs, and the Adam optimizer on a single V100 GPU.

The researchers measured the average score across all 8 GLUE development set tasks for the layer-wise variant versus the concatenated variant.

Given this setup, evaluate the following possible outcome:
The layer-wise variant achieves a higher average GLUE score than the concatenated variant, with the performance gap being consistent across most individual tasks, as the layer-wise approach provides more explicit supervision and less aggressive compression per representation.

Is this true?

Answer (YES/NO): NO